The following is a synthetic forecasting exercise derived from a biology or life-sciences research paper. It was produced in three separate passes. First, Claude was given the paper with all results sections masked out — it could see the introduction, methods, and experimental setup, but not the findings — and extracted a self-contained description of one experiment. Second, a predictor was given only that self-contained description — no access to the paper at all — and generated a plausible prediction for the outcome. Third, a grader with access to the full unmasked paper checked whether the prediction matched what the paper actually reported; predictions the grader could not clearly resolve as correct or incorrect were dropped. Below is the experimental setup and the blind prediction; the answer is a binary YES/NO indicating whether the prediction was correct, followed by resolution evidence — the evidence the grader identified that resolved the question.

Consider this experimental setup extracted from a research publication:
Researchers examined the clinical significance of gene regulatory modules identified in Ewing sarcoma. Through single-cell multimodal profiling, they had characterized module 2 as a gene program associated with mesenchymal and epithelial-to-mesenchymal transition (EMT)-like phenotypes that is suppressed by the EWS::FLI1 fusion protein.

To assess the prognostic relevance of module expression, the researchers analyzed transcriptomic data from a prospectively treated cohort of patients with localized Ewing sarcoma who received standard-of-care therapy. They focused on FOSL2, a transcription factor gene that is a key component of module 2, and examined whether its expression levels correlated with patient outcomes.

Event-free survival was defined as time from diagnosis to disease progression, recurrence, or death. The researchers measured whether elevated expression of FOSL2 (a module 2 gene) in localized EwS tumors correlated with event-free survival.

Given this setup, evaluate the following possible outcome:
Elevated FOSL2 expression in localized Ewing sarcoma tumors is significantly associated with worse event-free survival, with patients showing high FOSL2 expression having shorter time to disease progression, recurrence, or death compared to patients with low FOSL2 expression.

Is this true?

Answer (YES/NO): YES